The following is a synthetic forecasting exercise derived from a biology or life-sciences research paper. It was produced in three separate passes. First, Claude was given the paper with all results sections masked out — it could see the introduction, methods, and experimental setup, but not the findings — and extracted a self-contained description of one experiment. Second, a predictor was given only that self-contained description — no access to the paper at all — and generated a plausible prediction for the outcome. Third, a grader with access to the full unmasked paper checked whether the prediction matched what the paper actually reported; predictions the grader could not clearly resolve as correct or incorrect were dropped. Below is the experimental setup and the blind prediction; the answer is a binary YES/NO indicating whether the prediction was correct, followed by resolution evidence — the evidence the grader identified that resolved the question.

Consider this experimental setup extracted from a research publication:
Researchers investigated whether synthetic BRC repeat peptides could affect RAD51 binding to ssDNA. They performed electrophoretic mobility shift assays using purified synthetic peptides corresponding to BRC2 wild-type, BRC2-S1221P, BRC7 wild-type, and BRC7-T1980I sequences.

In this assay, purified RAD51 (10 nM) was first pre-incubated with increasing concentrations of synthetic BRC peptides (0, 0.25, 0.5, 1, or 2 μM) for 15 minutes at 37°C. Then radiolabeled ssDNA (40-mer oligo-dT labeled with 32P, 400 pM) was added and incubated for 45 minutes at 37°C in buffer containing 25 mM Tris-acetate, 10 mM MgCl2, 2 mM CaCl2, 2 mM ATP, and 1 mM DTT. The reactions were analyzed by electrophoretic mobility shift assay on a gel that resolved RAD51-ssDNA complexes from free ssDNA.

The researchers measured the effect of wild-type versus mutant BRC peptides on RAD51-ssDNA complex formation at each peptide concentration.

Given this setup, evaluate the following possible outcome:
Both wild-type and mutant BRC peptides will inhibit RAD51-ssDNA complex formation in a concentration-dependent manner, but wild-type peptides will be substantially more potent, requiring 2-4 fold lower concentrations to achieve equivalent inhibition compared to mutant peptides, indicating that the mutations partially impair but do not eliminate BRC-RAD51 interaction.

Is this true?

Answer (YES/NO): NO